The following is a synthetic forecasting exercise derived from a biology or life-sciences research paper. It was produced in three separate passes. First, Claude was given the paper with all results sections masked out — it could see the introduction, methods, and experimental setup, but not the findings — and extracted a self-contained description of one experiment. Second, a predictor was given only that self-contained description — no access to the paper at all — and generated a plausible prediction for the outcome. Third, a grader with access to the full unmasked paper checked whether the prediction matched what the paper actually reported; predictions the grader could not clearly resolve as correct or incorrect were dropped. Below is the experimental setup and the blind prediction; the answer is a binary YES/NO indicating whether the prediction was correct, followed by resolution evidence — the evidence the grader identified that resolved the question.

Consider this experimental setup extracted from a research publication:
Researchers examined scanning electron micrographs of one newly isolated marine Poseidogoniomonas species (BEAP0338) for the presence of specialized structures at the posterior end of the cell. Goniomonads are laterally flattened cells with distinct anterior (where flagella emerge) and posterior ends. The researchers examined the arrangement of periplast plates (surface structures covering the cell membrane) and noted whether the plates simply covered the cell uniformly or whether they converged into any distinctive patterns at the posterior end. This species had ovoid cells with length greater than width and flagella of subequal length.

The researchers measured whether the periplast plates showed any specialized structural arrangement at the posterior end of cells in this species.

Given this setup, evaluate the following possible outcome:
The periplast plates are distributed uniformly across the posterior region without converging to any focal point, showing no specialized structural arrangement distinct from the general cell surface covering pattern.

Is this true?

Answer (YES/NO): NO